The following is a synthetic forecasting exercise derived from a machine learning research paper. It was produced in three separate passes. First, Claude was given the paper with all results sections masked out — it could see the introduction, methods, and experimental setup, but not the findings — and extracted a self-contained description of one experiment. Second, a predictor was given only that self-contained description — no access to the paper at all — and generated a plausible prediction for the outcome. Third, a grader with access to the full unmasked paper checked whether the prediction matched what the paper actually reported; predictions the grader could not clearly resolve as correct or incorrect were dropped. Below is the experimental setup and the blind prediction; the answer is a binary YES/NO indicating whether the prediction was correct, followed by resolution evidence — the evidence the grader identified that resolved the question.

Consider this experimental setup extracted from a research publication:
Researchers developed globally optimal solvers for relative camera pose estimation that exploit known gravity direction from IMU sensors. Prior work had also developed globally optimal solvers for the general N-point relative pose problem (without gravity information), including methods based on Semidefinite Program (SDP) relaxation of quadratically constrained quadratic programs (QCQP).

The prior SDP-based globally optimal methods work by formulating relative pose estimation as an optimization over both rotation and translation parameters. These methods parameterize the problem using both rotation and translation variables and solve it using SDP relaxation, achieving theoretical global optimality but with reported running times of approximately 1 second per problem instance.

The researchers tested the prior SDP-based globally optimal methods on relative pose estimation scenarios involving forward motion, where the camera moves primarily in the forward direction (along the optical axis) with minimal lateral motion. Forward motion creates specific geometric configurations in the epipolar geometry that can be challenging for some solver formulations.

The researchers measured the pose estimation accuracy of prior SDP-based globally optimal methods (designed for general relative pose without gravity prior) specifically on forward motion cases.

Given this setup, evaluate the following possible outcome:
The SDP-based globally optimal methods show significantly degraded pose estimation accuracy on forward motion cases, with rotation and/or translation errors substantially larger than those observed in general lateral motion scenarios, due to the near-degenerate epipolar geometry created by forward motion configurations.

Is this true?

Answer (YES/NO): YES